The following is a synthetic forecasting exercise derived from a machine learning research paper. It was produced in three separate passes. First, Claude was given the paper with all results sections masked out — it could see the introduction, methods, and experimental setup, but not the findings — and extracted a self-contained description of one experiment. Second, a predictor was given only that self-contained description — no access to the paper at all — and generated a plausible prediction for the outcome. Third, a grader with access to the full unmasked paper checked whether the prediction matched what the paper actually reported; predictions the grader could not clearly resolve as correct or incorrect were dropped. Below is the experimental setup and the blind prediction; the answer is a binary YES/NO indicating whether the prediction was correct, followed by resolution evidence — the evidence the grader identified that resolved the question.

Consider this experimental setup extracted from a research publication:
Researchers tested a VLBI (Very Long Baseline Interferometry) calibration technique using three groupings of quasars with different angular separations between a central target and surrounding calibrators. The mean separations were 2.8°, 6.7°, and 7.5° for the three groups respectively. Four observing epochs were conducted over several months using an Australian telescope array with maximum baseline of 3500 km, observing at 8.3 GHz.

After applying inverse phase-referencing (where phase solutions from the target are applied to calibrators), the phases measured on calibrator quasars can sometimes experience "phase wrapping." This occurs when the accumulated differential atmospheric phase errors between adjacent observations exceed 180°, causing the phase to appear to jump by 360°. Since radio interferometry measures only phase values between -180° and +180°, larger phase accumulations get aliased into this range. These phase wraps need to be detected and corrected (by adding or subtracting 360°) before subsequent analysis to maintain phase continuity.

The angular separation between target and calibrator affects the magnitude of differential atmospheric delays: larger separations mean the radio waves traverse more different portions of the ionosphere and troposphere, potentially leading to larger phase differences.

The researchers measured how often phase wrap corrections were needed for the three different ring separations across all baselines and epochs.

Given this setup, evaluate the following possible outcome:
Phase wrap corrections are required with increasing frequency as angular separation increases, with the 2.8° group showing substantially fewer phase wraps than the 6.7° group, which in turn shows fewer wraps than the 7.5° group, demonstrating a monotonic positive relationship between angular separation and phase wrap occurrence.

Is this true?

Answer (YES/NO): NO